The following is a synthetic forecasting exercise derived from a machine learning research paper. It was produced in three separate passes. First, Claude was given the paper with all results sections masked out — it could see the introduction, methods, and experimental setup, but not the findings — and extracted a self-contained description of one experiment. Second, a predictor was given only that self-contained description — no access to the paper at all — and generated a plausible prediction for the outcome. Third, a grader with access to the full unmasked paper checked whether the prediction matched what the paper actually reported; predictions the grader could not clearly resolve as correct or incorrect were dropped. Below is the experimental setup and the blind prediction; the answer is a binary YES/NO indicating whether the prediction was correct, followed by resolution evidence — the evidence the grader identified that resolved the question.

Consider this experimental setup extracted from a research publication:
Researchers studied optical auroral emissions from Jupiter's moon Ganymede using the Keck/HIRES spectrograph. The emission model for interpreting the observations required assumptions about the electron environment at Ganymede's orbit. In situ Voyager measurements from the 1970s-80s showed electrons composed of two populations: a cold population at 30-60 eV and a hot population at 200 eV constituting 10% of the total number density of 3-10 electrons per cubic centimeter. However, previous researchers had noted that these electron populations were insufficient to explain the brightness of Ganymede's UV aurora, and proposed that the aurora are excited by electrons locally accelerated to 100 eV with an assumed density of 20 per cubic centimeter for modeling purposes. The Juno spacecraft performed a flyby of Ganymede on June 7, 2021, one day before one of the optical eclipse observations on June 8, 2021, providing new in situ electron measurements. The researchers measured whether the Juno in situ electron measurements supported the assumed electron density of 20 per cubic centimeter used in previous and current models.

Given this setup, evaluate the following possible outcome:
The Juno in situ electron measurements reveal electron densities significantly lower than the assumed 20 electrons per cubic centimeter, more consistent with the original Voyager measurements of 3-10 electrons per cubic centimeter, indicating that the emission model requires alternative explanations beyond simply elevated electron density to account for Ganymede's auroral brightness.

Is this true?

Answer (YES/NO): NO